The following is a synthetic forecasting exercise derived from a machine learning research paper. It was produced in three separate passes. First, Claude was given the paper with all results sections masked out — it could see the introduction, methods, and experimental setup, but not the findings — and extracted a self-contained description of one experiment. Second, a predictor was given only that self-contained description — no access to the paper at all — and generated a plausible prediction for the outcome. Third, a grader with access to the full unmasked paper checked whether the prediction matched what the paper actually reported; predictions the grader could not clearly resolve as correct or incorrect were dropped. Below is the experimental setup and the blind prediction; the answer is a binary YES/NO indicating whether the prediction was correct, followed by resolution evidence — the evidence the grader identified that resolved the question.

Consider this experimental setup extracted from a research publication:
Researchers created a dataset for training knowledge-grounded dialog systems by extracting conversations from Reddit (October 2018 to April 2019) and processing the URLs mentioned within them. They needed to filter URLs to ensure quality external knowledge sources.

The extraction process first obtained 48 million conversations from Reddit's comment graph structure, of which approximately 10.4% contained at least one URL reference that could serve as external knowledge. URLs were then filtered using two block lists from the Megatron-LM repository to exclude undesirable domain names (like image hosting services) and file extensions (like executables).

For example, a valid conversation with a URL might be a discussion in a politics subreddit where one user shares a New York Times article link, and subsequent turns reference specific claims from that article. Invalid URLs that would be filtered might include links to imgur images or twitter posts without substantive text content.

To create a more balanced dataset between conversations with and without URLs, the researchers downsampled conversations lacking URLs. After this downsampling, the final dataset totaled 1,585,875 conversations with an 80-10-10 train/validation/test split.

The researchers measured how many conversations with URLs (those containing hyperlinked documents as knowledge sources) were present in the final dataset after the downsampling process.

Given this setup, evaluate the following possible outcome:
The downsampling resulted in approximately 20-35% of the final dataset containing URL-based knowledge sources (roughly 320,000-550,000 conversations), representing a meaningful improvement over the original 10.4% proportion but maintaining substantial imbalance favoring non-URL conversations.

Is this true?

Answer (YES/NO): YES